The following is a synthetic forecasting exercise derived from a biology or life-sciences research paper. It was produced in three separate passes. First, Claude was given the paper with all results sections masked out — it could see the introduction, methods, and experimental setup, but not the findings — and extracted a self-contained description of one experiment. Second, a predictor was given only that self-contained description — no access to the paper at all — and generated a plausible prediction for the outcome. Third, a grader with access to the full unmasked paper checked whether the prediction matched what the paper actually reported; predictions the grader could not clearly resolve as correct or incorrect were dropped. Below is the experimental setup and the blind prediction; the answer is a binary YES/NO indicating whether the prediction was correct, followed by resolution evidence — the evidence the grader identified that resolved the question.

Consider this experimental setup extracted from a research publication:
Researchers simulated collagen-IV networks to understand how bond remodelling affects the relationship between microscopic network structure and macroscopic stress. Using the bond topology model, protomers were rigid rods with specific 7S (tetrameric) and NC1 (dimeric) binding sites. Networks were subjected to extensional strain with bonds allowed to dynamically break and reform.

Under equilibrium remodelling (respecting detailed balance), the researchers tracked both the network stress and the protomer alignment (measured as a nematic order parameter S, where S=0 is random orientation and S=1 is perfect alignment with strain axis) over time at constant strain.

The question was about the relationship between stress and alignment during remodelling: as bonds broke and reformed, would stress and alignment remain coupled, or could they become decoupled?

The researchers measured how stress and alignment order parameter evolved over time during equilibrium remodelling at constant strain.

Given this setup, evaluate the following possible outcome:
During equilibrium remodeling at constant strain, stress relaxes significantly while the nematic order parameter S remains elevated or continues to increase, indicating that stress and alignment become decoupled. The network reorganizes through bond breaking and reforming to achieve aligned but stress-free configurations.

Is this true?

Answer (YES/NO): NO